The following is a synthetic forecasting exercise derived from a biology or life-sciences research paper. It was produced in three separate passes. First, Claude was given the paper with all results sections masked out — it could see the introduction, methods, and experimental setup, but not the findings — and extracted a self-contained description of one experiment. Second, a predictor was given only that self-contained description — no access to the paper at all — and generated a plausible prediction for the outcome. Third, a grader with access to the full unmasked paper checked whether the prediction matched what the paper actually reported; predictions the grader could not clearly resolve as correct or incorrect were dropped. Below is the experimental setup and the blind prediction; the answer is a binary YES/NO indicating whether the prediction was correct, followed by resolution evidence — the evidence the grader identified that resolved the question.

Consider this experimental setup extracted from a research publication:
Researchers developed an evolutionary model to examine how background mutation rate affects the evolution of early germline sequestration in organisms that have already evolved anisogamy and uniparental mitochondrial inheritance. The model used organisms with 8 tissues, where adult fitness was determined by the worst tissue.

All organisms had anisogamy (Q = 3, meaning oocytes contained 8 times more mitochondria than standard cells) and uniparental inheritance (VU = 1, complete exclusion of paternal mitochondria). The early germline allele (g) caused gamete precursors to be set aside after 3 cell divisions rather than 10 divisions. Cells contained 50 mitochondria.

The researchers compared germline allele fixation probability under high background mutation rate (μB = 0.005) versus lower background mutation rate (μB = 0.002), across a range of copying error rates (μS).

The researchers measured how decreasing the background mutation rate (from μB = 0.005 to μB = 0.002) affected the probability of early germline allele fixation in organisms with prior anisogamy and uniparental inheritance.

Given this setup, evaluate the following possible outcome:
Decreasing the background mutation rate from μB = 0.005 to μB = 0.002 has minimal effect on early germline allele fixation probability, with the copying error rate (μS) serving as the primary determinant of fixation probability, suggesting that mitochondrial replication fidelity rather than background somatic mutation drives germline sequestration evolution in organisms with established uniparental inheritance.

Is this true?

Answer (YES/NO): NO